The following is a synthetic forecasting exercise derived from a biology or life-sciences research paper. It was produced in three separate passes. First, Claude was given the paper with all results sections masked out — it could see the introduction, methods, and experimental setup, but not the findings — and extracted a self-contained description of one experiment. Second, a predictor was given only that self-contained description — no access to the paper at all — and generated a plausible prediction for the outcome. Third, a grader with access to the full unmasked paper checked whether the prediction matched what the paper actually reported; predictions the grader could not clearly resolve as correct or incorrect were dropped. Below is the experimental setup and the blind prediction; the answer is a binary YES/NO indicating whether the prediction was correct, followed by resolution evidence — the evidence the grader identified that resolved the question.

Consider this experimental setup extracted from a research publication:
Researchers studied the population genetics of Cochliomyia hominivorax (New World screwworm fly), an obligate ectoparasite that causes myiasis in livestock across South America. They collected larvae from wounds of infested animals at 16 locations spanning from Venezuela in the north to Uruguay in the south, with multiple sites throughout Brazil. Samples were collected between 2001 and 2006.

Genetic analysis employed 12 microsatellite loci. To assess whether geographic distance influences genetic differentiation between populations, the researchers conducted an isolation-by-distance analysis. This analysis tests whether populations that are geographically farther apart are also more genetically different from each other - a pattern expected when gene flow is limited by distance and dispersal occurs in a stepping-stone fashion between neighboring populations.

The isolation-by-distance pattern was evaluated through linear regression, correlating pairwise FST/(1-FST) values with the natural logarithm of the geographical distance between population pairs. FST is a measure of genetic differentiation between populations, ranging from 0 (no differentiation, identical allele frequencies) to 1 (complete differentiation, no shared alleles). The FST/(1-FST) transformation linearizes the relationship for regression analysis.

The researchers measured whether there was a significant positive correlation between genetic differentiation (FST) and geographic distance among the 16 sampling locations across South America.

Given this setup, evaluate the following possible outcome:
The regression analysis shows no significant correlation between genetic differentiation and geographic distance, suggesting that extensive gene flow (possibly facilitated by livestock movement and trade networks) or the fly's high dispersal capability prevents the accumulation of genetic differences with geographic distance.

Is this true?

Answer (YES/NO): YES